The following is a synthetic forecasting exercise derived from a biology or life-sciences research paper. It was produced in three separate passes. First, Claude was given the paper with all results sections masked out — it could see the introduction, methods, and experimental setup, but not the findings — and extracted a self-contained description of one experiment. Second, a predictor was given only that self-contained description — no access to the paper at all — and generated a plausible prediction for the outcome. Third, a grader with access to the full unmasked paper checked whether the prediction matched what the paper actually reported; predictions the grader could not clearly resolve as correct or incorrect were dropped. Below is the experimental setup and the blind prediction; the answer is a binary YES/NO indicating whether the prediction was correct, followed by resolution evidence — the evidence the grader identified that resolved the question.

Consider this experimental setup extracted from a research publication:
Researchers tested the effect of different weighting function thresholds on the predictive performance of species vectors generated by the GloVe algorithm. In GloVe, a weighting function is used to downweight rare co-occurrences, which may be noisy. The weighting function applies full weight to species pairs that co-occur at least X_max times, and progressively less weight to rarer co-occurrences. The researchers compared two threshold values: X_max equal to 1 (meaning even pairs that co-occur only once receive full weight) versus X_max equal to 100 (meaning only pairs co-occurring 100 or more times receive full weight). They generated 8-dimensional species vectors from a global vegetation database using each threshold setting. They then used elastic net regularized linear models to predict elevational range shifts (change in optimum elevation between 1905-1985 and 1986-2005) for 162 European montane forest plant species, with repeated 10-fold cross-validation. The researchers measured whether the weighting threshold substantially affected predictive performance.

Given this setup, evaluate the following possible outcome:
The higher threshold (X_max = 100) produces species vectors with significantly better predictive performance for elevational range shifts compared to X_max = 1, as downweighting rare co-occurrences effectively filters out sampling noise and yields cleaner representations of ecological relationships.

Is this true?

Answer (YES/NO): NO